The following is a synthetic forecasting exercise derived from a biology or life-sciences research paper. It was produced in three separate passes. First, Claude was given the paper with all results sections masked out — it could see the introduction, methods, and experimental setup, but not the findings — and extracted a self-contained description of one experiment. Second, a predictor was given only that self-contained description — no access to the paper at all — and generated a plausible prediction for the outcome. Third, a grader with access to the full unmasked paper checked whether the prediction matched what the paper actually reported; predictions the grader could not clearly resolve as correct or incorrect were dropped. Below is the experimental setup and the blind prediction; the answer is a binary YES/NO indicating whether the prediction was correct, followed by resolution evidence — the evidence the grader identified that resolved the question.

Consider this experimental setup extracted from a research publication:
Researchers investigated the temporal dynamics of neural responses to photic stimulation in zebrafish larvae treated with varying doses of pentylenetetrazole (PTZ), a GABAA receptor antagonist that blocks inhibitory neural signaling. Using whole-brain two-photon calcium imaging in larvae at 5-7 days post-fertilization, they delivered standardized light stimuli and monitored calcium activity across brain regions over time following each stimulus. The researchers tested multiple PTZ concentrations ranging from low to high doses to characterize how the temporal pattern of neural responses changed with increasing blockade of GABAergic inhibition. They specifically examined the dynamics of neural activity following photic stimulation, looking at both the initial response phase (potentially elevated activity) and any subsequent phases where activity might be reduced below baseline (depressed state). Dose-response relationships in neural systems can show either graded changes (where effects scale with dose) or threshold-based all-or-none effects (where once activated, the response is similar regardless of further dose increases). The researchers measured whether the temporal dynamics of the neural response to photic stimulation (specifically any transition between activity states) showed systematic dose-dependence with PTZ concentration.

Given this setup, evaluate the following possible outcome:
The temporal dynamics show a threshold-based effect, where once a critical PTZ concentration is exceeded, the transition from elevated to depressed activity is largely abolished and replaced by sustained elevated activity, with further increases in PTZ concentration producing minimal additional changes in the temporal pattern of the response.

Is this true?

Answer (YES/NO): NO